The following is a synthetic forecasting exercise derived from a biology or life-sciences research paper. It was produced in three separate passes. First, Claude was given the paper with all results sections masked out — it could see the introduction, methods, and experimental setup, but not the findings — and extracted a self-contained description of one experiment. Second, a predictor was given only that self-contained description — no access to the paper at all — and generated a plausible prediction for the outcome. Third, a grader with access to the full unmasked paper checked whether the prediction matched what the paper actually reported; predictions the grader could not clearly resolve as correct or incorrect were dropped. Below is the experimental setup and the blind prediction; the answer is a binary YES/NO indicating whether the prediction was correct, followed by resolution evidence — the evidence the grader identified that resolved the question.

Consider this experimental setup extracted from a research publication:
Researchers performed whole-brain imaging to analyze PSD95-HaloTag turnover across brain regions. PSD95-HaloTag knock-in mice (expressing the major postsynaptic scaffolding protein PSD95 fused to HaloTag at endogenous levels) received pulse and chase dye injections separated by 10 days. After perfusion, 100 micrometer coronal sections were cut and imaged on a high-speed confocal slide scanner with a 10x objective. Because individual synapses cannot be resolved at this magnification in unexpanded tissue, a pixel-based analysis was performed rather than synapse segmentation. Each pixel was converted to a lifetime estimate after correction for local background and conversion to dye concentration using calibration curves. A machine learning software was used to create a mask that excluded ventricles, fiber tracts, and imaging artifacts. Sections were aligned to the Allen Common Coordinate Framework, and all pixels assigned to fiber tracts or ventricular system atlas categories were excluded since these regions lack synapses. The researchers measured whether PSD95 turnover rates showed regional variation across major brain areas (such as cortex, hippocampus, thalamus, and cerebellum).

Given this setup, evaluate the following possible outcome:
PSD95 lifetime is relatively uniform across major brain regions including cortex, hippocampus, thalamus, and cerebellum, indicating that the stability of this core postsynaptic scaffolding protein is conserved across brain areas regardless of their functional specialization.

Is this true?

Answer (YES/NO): NO